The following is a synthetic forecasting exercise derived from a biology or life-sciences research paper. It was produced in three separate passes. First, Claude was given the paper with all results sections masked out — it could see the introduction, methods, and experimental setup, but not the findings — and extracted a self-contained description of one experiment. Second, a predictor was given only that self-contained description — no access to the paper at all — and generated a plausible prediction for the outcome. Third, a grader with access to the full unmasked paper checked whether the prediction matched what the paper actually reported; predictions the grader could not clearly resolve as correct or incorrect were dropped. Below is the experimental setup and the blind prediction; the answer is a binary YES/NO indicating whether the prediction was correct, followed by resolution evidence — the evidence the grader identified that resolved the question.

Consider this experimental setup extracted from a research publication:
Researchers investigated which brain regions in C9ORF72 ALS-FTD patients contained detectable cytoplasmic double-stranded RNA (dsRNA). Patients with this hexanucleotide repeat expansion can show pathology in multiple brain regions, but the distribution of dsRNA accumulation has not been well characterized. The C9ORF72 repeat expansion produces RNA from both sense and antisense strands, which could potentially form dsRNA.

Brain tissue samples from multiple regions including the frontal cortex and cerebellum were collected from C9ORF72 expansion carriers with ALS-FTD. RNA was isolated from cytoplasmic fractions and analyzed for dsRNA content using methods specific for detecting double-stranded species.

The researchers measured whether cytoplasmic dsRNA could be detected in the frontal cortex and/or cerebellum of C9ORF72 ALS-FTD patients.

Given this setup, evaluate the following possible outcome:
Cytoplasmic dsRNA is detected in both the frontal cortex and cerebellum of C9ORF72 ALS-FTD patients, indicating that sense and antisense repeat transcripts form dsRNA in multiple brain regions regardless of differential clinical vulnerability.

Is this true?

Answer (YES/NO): YES